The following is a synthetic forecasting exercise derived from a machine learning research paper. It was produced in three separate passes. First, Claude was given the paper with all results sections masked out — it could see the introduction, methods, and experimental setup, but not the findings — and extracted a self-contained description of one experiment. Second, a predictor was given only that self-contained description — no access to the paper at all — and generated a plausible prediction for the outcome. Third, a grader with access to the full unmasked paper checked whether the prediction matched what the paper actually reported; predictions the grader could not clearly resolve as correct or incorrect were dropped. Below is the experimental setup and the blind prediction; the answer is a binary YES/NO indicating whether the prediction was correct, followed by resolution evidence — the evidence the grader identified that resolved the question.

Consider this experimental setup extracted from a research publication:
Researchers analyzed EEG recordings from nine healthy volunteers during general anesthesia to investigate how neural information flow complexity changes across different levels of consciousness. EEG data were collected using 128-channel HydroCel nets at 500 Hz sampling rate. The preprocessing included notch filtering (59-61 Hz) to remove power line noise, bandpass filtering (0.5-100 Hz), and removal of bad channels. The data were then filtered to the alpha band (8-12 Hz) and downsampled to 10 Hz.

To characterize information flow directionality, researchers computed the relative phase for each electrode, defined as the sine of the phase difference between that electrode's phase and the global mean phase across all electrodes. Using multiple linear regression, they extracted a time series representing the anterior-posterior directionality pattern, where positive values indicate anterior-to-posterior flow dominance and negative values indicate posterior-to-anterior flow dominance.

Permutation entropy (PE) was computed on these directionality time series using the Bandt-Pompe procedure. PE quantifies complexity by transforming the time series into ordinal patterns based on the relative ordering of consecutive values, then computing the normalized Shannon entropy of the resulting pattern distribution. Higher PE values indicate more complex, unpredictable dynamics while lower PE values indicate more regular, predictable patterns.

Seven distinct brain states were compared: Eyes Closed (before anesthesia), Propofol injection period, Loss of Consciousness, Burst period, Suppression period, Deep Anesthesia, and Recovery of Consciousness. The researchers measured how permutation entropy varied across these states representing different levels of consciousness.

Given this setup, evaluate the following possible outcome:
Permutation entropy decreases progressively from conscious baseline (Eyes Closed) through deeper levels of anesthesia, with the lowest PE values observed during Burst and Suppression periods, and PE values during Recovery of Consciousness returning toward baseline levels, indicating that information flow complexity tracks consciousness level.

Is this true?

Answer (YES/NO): NO